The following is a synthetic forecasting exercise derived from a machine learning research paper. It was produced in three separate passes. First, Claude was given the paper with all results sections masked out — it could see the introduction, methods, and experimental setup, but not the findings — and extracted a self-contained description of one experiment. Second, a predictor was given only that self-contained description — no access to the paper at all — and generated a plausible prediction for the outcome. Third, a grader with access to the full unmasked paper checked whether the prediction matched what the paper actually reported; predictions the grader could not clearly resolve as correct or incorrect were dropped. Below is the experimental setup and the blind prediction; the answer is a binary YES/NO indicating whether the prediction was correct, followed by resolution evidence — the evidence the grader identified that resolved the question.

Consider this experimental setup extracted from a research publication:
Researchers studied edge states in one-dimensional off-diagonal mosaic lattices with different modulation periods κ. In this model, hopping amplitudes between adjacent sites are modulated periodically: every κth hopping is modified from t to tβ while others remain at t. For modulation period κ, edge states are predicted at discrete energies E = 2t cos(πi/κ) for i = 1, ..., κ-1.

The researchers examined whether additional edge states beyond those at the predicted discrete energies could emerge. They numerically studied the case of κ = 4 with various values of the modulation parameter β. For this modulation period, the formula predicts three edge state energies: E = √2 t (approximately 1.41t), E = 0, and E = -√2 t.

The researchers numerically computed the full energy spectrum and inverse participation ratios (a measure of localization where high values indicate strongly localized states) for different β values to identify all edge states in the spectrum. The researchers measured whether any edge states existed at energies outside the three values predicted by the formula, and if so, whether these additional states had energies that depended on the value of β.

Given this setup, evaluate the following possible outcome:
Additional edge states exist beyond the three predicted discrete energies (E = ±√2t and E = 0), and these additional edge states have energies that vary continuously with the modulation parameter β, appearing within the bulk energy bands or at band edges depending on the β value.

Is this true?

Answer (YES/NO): NO